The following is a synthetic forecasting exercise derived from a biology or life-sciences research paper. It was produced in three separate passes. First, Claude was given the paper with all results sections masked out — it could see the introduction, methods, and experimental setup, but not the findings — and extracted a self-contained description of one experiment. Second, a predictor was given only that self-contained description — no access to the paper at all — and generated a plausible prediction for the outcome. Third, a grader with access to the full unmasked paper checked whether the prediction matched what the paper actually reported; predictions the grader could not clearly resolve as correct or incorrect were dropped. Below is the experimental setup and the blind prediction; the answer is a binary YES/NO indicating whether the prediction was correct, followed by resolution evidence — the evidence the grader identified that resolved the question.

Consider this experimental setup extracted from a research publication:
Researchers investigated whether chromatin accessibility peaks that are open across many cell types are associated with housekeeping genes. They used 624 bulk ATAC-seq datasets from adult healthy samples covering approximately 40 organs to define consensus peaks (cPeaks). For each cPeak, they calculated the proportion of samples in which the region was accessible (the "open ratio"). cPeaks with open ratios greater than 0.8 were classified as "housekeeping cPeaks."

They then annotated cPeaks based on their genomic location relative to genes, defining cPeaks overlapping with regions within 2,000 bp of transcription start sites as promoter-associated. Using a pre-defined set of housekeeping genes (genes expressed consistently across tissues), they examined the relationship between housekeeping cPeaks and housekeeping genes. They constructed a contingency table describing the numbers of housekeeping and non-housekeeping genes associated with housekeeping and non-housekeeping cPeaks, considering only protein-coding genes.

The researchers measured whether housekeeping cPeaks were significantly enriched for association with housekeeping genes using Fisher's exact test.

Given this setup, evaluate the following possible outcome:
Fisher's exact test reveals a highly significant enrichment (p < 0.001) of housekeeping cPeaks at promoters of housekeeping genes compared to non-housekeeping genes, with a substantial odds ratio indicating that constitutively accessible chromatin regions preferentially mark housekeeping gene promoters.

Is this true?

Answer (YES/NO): YES